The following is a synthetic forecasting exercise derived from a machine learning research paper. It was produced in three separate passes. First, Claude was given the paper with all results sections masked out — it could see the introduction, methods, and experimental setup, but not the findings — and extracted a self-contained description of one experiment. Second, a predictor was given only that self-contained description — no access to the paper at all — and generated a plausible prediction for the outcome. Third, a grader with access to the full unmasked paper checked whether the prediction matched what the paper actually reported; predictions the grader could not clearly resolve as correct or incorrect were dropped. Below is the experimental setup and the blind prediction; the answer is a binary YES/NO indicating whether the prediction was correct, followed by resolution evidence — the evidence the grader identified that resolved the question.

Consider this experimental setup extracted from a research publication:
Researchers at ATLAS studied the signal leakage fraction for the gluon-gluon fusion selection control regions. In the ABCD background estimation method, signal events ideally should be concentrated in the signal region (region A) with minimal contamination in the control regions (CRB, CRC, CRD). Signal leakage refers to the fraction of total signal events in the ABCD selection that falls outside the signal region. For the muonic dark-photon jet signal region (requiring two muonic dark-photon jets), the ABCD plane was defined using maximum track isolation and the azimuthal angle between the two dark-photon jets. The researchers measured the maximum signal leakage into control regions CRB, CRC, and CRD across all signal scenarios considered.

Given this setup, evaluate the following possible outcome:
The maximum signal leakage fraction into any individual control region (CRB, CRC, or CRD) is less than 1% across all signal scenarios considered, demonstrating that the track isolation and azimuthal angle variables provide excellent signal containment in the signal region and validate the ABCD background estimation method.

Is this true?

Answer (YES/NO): NO